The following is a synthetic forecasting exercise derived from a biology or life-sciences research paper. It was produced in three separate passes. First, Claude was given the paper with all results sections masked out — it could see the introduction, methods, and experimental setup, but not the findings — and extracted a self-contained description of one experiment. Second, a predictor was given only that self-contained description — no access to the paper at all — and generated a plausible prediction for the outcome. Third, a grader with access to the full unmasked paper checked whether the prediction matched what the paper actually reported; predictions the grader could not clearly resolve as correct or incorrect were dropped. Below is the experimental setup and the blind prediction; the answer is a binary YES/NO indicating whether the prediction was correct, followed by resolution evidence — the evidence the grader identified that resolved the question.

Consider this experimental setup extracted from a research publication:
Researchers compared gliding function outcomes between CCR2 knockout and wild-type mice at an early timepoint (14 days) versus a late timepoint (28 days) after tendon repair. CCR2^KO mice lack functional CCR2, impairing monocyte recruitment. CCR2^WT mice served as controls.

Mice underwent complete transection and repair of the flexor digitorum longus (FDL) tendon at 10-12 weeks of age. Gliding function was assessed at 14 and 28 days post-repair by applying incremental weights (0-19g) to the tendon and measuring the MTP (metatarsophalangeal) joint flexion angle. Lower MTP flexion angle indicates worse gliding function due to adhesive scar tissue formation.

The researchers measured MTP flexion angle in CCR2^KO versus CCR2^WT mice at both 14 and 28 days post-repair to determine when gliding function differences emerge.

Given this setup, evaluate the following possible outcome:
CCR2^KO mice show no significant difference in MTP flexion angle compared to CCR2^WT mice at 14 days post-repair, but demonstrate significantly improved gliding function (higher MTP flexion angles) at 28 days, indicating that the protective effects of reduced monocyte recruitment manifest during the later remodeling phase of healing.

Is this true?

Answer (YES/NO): NO